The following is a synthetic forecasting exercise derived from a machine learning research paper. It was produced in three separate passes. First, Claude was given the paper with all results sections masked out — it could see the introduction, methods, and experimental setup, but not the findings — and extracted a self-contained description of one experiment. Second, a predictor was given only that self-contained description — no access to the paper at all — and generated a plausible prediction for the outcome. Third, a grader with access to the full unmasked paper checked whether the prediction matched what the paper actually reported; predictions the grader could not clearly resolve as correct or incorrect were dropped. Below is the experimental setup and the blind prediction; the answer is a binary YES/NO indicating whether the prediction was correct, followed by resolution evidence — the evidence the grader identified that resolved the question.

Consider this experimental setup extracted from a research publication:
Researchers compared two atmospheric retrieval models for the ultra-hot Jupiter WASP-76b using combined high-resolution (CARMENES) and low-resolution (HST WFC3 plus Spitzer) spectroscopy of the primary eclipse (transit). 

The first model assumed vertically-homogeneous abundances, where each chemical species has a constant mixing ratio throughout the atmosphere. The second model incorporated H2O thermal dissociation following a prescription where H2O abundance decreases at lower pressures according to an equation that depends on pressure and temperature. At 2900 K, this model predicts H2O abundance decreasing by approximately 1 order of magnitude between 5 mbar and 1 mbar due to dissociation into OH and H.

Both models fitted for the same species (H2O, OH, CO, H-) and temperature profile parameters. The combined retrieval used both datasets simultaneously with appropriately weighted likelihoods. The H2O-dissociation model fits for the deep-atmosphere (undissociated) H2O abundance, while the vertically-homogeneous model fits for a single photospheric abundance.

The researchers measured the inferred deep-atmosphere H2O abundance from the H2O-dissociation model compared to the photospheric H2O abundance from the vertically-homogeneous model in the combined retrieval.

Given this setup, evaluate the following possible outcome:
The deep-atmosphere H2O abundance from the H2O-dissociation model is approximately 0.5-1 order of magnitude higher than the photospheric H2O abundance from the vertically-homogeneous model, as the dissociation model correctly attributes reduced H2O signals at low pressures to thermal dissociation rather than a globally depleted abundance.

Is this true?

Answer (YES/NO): NO